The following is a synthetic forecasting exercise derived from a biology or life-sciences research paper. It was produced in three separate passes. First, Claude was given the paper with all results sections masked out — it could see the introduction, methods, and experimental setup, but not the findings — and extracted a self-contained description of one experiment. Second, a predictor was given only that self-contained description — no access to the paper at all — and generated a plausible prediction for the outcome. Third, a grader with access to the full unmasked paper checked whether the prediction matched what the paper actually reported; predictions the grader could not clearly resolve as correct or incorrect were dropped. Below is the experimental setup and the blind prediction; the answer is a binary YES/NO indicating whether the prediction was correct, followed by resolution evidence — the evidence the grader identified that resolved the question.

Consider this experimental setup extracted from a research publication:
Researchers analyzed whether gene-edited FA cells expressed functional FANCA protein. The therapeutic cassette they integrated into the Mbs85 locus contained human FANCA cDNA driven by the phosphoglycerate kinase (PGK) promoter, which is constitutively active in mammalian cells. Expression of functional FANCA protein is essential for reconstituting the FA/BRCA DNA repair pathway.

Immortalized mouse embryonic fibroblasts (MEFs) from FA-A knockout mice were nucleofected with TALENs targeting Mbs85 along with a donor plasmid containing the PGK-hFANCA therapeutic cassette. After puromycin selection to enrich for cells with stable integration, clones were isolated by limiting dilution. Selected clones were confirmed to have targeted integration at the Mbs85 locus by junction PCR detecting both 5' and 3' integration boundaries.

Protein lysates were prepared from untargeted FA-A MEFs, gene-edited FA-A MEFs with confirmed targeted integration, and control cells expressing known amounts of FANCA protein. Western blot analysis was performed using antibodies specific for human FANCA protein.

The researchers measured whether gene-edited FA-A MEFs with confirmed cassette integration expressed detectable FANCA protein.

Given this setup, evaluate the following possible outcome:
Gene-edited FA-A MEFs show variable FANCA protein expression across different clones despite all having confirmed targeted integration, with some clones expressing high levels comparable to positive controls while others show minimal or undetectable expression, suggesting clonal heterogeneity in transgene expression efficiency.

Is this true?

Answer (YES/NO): NO